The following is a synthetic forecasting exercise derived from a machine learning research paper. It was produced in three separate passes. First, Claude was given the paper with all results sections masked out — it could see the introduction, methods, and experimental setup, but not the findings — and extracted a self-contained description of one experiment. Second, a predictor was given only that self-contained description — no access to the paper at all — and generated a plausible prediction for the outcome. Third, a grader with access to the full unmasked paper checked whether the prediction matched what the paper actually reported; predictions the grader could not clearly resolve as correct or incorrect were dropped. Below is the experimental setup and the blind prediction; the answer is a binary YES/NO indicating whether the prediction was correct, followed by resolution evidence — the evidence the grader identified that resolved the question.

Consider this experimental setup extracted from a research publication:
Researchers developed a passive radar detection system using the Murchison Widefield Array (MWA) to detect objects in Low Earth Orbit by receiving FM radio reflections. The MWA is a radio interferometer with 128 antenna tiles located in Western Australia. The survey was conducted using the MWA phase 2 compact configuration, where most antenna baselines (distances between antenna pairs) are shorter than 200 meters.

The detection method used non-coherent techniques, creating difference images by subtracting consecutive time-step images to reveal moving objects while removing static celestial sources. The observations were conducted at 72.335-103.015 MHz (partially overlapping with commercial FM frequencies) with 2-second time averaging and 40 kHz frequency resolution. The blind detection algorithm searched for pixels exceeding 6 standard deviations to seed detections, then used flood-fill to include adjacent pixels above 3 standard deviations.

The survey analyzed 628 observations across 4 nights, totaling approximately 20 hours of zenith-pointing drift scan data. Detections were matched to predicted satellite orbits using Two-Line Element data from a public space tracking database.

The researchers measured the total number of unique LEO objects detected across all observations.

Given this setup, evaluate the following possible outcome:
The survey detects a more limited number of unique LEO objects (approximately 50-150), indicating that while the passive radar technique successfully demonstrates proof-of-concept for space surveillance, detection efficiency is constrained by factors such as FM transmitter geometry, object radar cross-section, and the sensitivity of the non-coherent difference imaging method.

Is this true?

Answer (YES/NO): YES